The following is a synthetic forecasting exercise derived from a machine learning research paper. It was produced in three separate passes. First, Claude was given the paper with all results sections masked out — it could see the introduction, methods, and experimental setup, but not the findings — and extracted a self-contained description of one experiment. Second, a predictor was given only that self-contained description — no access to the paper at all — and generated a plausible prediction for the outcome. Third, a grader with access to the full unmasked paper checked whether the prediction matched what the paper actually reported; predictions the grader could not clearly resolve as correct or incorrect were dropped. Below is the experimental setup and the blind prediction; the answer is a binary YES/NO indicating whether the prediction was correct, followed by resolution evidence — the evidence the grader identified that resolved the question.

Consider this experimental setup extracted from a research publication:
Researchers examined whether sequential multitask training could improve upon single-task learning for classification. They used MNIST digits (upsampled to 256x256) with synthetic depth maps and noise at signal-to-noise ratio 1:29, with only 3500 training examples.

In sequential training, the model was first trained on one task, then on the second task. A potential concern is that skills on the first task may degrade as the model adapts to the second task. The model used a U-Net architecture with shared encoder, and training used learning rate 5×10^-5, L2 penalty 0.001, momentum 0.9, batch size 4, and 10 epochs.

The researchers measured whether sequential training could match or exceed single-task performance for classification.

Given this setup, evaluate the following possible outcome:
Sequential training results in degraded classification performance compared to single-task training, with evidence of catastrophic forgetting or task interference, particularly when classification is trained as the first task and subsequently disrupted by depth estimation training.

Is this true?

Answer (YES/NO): NO